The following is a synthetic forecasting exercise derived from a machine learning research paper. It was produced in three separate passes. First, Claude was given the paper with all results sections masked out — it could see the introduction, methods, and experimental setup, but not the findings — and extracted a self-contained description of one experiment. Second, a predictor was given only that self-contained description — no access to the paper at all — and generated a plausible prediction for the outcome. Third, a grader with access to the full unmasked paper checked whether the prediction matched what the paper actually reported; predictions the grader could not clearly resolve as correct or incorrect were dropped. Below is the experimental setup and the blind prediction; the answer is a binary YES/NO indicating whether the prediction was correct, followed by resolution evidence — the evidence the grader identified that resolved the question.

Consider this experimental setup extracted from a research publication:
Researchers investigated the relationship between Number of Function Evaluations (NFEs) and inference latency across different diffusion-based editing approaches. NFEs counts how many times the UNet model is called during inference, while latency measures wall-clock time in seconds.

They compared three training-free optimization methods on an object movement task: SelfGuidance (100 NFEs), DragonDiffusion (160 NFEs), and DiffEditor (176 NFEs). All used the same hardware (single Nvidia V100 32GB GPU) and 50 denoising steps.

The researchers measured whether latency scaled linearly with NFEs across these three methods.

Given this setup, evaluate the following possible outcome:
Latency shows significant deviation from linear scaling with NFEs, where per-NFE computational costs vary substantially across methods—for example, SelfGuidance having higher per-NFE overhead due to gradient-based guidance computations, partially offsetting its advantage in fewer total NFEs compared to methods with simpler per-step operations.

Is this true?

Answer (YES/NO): NO